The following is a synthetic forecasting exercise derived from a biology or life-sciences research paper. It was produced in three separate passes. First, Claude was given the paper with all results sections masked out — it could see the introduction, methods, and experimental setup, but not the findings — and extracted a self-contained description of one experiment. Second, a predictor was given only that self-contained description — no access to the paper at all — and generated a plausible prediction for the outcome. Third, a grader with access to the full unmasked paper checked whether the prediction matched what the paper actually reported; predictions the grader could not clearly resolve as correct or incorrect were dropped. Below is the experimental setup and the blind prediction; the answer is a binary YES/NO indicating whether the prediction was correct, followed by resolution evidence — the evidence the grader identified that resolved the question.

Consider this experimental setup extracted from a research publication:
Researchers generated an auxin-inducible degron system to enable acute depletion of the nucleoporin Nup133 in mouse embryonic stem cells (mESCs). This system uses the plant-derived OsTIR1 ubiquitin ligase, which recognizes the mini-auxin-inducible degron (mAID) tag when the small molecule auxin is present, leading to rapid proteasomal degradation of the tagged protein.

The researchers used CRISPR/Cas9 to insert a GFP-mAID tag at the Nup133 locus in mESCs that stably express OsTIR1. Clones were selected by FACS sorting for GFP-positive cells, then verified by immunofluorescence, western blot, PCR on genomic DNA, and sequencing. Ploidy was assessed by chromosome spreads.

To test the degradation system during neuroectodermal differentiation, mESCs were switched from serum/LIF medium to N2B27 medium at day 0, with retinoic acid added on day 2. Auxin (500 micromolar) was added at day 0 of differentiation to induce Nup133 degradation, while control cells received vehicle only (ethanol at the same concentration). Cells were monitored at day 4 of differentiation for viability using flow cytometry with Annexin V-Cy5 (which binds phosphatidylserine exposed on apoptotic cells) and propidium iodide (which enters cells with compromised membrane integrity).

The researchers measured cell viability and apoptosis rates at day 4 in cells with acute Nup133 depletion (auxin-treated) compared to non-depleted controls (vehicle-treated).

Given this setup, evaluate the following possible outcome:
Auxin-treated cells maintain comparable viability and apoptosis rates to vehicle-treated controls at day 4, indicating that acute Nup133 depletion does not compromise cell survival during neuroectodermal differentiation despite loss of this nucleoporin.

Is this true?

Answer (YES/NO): NO